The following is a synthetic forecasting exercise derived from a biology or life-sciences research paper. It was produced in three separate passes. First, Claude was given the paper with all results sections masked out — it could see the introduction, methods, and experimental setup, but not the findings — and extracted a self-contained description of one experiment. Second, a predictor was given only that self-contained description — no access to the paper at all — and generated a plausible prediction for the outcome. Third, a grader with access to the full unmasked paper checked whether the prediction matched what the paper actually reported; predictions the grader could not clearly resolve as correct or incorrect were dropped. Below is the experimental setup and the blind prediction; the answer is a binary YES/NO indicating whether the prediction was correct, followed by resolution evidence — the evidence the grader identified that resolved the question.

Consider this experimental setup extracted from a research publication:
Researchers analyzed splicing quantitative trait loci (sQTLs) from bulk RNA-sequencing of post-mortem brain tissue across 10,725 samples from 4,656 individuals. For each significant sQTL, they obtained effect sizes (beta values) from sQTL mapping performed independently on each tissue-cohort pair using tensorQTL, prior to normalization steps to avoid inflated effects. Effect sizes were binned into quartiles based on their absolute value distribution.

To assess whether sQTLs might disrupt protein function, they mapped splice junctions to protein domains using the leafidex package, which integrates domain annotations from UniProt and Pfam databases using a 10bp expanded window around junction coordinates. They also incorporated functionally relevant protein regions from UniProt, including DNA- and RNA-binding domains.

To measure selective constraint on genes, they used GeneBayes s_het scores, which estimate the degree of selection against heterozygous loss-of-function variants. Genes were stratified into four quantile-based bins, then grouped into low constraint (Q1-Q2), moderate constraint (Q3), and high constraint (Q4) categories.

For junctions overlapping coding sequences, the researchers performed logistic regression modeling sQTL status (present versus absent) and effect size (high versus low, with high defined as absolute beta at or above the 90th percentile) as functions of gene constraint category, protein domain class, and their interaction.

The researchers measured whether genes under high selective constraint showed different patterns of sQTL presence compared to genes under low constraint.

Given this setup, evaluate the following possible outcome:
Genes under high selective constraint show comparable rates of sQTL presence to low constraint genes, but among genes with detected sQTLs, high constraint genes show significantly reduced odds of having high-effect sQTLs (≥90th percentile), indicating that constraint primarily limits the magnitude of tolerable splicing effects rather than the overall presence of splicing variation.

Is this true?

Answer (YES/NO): NO